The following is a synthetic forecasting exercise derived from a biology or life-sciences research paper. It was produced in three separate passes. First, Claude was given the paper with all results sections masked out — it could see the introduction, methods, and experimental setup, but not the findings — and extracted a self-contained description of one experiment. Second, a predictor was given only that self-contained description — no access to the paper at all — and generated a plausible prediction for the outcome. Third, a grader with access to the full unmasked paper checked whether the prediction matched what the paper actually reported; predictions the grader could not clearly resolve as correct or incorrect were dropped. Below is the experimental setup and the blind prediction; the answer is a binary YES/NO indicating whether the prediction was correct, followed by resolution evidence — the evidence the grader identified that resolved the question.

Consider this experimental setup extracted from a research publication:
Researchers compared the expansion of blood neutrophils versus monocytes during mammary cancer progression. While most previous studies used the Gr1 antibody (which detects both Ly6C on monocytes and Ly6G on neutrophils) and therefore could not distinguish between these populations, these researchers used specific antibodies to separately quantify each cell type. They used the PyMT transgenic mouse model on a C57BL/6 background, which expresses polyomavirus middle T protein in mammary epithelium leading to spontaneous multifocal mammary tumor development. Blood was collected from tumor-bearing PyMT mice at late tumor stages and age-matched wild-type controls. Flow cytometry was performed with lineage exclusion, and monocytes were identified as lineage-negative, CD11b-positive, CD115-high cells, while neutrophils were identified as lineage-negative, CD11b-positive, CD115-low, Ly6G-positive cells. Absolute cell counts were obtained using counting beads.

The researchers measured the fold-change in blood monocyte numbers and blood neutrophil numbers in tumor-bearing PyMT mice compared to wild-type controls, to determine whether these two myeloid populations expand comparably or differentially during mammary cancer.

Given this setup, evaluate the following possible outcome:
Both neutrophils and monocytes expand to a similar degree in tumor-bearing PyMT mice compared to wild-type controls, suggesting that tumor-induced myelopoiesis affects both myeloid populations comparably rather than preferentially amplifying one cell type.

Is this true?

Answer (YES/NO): NO